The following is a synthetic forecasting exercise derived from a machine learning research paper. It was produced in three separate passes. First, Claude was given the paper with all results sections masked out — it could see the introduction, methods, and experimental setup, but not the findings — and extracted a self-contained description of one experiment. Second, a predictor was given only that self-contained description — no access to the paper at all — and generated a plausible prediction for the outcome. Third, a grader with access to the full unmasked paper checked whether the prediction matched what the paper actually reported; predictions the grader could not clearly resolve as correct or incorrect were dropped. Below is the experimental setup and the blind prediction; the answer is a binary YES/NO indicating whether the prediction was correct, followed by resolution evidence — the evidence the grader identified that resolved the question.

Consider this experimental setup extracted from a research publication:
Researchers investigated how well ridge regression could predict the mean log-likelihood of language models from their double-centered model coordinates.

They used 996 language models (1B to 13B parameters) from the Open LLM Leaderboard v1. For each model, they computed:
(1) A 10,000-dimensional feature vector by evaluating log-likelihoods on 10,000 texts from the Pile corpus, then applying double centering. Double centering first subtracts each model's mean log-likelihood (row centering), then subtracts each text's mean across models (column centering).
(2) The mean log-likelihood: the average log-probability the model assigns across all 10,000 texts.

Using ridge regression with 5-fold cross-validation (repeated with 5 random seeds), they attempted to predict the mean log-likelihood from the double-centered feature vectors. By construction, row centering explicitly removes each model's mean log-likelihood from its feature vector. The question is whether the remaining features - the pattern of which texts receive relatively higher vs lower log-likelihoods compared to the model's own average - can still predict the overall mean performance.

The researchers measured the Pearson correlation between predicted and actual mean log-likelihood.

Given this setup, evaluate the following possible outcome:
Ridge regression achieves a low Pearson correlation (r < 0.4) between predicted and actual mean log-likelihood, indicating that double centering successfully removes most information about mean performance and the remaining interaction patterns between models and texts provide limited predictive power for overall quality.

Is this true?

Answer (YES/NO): NO